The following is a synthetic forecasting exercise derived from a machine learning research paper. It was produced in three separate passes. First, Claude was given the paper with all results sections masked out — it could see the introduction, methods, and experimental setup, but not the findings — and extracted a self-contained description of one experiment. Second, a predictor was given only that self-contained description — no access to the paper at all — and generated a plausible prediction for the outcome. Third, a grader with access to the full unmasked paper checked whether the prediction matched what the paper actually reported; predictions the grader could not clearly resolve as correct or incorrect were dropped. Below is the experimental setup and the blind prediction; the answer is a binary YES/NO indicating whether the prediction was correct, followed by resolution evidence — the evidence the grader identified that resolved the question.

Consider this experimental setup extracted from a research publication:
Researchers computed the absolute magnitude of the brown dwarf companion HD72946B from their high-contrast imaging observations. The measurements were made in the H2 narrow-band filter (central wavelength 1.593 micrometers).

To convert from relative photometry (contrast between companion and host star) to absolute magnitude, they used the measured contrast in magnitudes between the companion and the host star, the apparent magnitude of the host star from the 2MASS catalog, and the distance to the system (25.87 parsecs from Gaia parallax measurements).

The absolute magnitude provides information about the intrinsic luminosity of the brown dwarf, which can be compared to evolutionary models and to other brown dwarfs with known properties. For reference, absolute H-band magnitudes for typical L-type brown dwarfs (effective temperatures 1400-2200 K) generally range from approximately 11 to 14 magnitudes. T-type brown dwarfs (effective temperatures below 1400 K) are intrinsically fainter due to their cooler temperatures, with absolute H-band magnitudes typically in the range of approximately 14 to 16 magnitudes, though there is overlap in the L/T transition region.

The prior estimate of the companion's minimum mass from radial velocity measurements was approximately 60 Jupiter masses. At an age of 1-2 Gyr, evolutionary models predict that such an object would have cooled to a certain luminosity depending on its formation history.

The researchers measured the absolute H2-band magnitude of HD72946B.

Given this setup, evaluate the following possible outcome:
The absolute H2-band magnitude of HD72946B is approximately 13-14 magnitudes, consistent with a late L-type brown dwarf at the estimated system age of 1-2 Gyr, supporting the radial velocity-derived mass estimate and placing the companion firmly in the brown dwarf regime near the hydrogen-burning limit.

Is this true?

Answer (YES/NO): NO